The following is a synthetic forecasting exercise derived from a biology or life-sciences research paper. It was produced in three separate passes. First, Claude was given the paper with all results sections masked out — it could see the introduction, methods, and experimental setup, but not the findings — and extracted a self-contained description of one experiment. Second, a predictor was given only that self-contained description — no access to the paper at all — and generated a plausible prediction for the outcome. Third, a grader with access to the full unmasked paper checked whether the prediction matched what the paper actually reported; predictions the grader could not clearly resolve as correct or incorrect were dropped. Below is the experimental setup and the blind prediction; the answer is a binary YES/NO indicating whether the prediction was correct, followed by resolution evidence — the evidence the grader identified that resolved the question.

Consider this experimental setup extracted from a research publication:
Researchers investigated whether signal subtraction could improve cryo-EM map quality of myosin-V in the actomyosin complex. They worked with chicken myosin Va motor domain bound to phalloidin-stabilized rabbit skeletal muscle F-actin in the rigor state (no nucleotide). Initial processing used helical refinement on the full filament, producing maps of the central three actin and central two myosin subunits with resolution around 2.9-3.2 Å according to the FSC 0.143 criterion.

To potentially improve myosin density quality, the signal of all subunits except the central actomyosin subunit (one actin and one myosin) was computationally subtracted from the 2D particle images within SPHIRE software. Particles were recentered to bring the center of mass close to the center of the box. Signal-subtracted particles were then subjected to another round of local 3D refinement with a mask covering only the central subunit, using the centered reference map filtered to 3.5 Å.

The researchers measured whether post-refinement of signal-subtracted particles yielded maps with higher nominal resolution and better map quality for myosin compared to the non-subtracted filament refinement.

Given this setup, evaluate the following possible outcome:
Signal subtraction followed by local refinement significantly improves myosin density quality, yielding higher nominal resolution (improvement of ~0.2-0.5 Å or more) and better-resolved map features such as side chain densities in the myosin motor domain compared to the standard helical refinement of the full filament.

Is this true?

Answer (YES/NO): NO